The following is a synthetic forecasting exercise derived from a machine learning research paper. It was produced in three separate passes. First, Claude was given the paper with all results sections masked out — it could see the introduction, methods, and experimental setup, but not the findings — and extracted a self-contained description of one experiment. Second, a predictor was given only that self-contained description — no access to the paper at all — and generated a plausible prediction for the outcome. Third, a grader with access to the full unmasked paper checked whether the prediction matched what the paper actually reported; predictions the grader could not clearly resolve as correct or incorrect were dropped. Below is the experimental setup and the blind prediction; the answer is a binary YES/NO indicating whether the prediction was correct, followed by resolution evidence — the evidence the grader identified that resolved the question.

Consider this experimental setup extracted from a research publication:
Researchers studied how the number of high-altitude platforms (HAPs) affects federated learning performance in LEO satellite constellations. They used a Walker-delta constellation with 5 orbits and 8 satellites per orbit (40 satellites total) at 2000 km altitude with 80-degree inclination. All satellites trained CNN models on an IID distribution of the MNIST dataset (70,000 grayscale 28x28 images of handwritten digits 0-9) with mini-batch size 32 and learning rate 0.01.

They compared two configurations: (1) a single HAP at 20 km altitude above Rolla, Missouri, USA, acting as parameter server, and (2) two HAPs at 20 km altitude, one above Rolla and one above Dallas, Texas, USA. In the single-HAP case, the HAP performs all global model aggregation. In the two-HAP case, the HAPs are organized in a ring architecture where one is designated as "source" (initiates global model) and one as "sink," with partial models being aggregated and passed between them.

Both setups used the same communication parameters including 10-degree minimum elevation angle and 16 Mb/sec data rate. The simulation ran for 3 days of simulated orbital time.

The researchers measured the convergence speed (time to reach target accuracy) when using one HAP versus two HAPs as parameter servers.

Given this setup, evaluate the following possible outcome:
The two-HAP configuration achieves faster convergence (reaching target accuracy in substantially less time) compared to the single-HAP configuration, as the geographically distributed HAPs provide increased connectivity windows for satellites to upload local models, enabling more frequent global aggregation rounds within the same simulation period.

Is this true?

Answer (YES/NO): YES